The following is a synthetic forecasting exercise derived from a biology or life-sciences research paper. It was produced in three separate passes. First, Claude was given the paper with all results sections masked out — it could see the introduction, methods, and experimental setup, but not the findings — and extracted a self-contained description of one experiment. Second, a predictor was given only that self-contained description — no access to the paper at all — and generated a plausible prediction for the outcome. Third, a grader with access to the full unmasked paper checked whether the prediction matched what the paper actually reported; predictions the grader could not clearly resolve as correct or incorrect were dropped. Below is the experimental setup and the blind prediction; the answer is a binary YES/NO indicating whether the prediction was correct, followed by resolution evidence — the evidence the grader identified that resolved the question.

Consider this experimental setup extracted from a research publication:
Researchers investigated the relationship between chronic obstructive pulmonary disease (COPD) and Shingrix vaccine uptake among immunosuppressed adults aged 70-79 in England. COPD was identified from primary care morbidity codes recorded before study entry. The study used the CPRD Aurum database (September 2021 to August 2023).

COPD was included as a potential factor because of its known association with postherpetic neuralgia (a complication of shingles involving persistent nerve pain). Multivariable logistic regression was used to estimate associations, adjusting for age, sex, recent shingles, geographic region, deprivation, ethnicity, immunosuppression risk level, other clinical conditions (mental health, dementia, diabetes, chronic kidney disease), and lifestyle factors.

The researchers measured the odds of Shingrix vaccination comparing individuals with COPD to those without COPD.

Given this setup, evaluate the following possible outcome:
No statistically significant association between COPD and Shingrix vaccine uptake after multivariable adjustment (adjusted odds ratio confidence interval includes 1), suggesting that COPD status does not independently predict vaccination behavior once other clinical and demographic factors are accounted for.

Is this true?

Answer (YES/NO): NO